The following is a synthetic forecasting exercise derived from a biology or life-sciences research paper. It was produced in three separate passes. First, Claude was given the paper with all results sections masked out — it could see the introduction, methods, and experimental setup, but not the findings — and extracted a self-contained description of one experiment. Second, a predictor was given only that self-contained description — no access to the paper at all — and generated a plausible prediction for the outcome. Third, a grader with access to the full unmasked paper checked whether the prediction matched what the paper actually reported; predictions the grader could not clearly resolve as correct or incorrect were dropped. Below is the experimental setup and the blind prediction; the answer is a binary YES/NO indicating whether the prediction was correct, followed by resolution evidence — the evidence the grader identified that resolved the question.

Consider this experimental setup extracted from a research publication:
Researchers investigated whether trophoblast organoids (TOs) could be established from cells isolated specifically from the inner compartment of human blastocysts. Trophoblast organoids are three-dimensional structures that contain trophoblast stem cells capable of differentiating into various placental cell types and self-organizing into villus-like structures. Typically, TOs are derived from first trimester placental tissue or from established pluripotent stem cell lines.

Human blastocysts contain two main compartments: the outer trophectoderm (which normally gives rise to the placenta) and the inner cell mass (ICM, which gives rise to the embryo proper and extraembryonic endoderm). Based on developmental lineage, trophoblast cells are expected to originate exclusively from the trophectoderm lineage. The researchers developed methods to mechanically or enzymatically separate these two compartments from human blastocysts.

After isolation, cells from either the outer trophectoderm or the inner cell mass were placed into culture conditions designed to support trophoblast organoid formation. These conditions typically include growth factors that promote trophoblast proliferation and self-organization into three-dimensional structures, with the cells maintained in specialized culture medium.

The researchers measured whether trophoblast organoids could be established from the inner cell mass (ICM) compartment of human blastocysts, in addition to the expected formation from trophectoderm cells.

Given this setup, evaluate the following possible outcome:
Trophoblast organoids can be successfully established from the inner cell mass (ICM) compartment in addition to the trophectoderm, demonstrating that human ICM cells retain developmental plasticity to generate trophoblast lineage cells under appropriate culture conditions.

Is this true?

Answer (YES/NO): YES